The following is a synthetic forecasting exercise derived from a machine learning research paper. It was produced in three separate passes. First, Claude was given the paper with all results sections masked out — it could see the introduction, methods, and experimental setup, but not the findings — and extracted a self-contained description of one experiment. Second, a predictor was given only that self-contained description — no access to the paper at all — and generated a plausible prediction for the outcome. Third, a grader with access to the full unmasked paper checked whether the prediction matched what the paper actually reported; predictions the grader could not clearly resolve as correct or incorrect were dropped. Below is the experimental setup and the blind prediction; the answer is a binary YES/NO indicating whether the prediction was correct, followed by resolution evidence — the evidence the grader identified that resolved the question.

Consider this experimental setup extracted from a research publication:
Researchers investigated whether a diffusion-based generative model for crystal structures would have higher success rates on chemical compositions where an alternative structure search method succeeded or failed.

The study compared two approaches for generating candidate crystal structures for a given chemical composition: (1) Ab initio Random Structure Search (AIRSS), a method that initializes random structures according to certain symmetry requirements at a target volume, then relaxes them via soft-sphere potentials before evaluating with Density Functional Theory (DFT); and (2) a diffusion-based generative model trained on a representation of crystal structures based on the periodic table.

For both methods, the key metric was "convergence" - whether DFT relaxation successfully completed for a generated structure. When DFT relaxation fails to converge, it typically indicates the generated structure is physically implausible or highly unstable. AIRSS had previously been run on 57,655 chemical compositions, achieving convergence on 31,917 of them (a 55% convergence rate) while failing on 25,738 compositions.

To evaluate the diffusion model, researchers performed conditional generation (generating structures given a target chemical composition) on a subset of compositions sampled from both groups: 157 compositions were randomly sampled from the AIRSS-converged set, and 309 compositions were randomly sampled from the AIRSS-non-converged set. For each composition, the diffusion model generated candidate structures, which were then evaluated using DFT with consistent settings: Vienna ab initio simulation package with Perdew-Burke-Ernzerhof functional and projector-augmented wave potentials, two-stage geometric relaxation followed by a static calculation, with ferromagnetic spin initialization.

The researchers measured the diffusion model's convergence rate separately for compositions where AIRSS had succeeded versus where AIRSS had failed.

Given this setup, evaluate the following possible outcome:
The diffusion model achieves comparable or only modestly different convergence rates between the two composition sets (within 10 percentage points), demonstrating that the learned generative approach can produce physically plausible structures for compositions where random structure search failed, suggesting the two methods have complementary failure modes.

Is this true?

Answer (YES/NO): NO